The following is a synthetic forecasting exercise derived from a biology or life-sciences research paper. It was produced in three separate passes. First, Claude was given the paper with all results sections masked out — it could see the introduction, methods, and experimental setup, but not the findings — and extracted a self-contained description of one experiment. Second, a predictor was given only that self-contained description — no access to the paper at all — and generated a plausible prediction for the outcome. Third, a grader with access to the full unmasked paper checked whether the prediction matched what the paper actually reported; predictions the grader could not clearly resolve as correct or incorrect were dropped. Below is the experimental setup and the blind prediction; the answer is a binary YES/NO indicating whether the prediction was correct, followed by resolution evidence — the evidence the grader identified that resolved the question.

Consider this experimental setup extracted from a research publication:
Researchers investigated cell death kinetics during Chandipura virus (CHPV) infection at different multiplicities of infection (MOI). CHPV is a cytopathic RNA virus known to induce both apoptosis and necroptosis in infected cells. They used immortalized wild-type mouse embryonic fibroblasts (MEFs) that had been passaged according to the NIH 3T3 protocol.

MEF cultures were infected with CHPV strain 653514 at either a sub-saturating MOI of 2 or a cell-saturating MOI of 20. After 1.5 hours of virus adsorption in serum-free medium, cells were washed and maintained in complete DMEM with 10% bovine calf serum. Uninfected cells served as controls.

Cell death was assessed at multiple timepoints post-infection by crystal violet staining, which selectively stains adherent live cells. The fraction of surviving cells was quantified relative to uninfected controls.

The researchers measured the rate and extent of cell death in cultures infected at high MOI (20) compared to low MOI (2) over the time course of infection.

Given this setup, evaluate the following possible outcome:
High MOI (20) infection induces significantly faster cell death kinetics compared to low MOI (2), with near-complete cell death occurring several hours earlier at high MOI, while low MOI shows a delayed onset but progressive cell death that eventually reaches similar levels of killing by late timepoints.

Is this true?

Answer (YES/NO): NO